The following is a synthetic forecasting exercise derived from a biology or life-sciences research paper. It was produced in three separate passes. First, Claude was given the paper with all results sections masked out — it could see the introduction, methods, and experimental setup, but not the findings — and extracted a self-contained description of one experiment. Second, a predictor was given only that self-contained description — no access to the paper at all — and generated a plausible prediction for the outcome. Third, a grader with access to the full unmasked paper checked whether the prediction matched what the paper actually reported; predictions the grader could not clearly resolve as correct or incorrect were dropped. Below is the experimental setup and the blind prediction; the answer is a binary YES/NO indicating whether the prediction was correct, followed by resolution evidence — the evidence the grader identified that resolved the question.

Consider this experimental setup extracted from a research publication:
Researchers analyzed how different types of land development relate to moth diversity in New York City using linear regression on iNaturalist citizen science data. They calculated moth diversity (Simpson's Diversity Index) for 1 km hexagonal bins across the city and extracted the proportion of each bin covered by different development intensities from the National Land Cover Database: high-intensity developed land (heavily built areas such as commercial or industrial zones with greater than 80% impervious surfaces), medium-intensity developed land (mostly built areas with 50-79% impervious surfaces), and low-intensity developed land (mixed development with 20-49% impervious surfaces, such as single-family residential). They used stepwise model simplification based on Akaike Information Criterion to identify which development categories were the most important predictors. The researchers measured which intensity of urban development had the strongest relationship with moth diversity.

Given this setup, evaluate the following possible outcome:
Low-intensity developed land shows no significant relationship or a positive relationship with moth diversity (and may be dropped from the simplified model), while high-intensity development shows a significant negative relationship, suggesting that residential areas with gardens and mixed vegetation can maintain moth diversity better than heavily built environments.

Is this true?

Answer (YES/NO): NO